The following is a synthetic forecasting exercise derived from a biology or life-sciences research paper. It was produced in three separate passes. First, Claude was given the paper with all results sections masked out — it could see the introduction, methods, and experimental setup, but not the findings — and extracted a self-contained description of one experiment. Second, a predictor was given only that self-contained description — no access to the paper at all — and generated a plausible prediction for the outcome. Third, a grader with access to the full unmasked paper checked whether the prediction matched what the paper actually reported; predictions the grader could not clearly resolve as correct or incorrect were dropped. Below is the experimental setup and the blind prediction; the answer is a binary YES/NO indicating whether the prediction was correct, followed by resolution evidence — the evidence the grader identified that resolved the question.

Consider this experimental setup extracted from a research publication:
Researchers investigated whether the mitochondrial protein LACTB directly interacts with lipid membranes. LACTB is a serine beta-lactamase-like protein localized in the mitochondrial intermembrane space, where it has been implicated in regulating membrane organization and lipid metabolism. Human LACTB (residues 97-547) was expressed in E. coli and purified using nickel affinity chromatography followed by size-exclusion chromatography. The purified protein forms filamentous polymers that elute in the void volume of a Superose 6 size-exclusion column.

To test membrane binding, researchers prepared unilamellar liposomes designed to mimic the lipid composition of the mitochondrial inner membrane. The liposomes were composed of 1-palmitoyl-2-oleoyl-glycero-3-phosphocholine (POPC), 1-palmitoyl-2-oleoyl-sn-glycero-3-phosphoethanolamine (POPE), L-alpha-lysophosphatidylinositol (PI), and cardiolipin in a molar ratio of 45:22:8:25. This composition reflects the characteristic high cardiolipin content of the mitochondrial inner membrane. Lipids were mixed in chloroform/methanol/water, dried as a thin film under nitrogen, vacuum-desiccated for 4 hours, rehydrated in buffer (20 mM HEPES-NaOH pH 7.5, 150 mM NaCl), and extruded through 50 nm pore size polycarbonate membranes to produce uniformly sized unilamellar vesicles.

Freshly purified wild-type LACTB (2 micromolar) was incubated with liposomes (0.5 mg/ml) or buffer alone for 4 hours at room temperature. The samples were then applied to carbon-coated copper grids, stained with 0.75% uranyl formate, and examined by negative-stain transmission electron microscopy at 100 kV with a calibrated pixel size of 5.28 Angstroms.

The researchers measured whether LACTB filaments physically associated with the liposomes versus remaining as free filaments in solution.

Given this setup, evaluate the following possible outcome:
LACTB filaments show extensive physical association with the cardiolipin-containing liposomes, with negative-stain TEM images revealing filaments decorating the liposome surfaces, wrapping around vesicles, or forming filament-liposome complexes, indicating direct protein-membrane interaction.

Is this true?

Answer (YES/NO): YES